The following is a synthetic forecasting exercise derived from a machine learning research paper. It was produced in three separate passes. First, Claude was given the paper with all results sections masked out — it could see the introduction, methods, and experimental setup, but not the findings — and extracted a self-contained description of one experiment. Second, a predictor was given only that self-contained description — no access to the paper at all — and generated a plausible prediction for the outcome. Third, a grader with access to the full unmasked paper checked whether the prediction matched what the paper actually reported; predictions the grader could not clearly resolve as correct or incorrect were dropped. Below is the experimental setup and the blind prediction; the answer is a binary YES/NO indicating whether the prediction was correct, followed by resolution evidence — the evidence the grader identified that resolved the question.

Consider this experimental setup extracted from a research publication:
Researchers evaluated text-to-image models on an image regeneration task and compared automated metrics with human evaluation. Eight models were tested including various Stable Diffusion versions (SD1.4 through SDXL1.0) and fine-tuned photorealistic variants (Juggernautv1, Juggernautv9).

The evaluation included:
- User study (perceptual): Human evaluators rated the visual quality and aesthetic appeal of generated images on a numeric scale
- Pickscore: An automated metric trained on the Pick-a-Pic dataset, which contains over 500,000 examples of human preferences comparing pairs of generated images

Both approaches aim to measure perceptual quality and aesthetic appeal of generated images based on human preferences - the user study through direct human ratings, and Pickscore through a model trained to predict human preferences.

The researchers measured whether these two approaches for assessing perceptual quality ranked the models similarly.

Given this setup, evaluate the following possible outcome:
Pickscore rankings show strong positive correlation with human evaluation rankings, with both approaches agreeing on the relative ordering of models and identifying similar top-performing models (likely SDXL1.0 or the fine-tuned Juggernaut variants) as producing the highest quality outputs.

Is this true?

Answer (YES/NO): NO